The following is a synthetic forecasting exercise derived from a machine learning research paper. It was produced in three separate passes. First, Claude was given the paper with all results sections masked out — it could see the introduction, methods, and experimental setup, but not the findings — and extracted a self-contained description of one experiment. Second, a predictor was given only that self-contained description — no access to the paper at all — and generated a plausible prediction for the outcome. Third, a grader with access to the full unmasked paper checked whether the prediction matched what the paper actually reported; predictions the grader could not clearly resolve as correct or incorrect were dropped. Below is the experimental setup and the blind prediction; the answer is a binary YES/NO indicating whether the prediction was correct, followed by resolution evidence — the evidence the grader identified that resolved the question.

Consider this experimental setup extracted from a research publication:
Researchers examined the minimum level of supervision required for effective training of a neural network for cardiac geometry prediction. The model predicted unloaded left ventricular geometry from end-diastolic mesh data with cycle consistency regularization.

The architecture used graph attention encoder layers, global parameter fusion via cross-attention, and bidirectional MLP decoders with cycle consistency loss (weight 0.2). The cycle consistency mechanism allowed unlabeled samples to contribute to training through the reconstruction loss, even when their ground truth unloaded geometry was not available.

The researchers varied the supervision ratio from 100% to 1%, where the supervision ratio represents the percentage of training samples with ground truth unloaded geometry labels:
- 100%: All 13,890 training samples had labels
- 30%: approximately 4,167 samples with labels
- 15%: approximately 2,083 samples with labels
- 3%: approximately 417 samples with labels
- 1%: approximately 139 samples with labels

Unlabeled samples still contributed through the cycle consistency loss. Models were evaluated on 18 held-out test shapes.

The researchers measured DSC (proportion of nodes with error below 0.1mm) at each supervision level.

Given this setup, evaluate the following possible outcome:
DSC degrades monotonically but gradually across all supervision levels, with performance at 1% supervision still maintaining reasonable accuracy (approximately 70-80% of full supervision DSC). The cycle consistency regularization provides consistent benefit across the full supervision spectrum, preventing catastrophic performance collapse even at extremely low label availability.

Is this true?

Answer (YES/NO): NO